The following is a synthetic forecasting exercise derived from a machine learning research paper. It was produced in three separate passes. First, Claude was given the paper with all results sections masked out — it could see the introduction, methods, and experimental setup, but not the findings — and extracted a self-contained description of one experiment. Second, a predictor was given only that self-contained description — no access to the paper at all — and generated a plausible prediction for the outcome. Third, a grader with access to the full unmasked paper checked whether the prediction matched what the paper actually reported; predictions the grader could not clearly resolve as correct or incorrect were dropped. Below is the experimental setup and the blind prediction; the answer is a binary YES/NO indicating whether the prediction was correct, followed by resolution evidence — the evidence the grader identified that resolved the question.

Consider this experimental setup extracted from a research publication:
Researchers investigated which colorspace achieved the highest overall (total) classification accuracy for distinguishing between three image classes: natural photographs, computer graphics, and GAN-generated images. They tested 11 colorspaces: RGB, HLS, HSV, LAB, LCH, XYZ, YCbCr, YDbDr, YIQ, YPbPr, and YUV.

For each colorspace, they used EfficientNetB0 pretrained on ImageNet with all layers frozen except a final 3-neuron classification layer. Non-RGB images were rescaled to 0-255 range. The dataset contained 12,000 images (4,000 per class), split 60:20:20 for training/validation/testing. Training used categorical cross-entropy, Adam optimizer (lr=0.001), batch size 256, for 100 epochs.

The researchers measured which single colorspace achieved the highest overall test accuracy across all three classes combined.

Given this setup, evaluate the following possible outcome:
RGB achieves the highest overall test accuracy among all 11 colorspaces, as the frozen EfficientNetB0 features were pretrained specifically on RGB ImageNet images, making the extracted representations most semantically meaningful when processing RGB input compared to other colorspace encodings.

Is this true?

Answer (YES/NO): YES